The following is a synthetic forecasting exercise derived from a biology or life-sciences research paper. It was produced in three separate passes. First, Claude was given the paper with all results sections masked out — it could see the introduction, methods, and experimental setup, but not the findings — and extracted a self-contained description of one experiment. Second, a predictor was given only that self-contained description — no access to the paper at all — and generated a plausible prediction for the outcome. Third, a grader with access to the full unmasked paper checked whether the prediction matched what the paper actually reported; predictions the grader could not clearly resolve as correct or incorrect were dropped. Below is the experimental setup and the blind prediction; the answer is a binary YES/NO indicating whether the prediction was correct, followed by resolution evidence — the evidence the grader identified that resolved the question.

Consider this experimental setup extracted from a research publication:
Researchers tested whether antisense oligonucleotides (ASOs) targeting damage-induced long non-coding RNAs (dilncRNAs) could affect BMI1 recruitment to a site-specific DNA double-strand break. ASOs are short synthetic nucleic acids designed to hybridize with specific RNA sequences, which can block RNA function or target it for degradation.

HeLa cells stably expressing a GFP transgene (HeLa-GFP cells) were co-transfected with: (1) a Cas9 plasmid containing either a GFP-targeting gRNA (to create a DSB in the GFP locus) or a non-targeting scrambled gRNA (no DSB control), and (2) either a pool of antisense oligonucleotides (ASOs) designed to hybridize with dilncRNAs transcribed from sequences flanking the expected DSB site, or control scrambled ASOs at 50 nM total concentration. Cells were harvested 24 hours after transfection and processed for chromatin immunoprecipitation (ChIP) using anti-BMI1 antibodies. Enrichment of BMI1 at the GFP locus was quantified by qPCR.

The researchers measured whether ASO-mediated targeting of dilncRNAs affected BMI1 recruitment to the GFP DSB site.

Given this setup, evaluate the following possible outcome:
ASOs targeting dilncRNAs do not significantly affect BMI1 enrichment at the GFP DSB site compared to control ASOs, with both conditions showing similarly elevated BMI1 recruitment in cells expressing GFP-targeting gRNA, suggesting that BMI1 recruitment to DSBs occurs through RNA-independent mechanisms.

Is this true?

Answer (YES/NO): NO